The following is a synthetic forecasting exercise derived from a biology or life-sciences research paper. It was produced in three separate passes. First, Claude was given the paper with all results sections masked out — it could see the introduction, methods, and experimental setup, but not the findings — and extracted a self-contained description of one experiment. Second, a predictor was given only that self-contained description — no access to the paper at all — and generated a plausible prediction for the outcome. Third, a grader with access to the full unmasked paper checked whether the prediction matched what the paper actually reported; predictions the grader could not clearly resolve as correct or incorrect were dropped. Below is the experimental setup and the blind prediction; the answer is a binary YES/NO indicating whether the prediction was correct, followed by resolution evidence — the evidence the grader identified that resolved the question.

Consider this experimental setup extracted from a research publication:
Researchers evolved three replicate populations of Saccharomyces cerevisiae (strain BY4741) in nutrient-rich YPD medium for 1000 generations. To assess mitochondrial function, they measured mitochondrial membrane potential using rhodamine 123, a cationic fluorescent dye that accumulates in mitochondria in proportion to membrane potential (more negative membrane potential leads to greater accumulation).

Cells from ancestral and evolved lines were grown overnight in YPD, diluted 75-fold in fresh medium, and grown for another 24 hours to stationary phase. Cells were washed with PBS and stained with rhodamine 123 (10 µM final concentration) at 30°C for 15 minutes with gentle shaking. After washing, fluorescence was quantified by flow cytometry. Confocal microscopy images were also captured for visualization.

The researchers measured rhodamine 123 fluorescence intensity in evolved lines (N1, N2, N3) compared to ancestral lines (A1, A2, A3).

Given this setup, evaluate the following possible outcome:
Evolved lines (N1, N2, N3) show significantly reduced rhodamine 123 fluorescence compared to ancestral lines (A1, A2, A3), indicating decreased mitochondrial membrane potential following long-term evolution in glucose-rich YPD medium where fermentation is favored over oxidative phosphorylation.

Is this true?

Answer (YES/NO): NO